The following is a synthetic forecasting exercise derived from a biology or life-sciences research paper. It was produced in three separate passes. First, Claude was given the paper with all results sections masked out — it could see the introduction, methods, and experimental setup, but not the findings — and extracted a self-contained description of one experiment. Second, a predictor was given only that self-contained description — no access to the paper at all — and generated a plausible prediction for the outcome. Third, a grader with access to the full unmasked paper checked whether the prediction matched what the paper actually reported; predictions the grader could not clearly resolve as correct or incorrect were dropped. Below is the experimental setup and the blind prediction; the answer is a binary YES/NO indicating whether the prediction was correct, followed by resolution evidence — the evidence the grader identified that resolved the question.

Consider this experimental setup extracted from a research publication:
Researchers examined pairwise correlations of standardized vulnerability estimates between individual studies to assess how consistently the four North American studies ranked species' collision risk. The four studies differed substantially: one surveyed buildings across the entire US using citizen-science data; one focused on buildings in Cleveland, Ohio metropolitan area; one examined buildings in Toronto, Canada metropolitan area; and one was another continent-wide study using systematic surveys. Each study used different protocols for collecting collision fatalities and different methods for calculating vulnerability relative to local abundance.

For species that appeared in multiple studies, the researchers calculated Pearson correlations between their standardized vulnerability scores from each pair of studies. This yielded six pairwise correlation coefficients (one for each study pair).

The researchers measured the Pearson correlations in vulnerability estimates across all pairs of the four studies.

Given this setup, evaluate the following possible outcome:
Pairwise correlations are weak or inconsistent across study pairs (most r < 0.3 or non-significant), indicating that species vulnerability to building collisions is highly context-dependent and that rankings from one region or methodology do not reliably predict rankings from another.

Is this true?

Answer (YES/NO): NO